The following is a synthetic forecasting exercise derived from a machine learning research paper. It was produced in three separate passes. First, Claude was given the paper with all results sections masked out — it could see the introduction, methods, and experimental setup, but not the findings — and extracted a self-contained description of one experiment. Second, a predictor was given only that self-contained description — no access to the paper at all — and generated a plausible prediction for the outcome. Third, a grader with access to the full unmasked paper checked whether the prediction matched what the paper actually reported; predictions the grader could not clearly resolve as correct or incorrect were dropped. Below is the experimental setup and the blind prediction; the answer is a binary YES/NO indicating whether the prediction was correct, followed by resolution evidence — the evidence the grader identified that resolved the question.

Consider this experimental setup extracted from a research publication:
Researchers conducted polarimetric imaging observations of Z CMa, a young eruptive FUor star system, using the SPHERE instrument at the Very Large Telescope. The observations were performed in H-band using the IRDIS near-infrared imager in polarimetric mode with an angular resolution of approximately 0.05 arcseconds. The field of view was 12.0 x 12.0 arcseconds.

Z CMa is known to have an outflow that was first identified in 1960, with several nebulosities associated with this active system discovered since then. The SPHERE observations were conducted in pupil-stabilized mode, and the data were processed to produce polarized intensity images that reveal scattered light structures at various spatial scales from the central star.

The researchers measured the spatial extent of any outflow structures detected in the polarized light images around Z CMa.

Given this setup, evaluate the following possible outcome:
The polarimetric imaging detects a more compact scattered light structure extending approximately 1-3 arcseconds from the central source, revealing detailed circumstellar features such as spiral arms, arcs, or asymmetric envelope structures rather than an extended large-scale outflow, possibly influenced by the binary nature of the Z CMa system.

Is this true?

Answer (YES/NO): NO